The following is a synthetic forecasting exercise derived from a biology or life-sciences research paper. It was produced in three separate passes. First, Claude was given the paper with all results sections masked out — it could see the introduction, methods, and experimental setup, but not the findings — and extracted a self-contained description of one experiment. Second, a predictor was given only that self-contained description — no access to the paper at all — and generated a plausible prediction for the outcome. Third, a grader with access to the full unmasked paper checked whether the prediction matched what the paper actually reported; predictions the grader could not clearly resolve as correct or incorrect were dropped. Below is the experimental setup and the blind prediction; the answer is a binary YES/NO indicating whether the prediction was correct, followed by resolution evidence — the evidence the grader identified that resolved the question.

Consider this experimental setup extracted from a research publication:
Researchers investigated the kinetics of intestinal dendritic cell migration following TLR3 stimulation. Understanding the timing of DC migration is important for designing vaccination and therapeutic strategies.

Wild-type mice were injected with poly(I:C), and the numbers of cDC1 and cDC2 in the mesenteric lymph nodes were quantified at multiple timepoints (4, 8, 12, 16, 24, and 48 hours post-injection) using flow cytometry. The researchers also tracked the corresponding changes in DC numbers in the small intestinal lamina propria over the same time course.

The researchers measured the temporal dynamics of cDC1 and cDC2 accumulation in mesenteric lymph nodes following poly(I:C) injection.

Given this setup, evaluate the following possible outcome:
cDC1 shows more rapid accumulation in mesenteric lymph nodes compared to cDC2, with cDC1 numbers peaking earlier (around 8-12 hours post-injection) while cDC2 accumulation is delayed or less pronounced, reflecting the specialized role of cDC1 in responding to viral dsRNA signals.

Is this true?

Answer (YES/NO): NO